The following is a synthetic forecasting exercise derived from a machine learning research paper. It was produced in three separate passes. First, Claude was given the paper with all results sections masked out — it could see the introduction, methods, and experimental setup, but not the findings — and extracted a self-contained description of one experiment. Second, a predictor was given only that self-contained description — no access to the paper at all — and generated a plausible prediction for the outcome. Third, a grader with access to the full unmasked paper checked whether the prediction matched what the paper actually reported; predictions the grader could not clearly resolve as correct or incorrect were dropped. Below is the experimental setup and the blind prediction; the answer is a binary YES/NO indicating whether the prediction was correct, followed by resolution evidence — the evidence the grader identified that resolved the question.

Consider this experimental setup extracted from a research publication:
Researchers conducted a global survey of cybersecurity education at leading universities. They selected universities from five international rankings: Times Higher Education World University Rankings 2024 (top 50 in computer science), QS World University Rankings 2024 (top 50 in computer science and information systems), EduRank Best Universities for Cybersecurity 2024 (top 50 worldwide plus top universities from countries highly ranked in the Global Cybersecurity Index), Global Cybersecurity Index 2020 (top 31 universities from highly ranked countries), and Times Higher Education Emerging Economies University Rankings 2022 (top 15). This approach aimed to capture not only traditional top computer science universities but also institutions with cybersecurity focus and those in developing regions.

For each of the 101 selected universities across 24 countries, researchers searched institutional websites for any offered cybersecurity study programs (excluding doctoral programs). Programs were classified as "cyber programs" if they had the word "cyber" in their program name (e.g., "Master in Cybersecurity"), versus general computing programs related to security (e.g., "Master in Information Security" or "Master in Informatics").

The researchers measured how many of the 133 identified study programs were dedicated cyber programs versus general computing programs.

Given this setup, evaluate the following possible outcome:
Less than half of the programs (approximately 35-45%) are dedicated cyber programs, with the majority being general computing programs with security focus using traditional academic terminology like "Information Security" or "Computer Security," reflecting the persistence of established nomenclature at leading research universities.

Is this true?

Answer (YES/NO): NO